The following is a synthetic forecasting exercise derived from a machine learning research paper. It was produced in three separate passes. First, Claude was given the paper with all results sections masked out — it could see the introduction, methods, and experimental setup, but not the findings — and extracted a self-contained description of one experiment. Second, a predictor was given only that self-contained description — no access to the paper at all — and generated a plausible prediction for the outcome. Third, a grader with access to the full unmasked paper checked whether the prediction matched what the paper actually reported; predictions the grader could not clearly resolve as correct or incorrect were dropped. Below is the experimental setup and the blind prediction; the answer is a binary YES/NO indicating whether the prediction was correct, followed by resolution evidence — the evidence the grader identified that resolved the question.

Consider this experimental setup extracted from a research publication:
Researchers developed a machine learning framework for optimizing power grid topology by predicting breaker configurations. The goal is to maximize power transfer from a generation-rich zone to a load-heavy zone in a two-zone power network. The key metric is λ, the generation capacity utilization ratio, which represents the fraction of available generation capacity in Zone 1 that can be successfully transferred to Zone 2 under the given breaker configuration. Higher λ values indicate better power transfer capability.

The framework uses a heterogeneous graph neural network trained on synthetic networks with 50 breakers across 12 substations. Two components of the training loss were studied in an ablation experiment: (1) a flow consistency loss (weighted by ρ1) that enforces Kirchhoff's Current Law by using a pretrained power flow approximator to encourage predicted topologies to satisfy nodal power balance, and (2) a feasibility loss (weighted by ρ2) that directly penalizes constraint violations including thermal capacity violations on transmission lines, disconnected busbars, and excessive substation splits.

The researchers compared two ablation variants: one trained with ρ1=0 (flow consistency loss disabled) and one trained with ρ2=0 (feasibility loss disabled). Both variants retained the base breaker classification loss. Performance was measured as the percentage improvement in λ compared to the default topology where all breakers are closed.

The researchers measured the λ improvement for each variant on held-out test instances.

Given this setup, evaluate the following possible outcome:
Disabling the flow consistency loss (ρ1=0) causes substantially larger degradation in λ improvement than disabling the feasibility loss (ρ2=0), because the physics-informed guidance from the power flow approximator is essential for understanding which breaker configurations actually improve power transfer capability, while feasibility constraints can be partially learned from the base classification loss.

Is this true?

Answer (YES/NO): YES